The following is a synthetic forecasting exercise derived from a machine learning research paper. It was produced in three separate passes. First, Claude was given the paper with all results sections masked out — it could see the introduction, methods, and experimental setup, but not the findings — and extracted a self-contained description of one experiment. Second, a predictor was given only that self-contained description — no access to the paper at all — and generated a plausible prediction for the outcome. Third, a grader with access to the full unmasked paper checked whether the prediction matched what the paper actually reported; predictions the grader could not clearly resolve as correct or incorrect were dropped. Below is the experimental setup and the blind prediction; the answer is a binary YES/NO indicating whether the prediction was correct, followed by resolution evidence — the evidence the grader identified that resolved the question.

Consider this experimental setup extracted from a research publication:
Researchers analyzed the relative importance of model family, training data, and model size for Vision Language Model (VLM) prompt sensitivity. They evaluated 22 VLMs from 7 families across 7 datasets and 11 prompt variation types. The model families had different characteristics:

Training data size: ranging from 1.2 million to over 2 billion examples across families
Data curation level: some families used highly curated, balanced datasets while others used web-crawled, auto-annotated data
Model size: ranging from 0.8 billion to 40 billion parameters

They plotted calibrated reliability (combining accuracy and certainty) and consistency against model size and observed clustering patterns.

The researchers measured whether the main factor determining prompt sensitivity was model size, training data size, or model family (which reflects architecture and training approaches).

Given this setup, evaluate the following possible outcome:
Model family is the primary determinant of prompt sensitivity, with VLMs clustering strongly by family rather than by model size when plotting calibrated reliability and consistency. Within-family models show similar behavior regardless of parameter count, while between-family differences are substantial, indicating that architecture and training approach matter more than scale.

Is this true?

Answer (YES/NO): NO